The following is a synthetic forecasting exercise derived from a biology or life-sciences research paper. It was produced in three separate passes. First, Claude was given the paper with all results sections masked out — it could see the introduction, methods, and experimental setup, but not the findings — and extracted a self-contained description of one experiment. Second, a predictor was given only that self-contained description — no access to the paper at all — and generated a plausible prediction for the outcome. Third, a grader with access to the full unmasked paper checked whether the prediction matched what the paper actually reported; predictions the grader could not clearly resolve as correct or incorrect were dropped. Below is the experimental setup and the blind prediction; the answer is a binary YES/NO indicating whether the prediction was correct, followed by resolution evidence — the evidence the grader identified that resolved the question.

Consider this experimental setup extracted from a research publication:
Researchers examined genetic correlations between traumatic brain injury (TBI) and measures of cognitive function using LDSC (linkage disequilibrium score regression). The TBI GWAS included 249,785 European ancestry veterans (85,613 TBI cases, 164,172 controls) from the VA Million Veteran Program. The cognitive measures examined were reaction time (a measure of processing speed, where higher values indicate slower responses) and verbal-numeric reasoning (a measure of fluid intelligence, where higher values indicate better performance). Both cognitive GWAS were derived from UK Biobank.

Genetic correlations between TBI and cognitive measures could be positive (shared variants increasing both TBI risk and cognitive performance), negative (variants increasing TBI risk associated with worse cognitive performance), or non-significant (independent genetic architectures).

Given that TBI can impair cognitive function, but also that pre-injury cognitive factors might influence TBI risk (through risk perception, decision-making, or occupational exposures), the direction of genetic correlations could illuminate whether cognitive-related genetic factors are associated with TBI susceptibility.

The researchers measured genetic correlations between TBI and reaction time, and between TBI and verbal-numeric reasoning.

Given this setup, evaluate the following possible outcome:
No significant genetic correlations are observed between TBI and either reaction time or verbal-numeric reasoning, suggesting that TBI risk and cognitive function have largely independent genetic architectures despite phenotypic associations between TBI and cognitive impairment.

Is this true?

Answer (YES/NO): NO